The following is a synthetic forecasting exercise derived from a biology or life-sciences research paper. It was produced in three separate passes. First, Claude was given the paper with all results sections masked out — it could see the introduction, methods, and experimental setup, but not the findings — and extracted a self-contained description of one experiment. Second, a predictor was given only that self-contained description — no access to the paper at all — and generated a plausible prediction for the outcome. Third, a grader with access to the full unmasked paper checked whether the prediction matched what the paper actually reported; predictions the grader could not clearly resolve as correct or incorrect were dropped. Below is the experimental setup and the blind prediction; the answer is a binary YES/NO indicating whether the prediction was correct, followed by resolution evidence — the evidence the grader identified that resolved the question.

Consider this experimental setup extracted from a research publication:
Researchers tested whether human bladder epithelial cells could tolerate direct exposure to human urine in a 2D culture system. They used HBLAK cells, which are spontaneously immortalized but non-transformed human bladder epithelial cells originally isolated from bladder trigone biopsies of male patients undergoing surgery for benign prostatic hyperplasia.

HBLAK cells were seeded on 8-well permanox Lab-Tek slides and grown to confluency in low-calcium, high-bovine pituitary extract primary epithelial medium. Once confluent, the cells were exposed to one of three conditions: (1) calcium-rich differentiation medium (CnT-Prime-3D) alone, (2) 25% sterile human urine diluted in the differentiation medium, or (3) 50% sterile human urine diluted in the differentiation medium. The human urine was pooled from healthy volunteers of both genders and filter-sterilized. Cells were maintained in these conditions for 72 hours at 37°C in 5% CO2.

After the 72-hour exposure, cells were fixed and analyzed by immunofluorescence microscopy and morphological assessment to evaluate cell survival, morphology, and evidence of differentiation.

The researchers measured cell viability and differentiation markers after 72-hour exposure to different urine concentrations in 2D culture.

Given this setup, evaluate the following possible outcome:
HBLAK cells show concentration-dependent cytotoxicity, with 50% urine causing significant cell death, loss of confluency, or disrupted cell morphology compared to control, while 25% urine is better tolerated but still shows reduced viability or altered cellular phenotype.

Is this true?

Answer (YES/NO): NO